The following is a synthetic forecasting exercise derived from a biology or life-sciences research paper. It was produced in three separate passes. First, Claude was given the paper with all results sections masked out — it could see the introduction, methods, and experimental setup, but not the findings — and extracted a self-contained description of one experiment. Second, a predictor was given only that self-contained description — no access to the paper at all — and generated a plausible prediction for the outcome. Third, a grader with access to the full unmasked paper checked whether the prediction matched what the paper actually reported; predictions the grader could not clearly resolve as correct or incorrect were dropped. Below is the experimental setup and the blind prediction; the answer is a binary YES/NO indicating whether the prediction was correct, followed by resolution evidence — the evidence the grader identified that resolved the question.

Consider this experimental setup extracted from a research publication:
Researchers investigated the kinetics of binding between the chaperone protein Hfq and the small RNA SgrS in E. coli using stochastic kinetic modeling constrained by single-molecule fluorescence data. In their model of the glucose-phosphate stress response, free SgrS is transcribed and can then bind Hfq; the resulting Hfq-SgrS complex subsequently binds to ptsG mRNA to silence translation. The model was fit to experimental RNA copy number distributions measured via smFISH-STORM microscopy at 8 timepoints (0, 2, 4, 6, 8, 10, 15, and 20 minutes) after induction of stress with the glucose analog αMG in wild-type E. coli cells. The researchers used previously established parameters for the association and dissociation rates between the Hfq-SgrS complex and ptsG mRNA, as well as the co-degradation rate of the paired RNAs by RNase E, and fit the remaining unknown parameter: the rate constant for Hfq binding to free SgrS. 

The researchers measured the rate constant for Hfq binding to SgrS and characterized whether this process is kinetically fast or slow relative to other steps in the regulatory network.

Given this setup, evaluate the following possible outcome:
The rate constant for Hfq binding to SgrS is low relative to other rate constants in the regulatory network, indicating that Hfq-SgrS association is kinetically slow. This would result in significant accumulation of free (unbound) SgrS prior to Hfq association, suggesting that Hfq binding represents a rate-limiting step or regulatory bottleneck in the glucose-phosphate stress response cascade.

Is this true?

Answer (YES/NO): YES